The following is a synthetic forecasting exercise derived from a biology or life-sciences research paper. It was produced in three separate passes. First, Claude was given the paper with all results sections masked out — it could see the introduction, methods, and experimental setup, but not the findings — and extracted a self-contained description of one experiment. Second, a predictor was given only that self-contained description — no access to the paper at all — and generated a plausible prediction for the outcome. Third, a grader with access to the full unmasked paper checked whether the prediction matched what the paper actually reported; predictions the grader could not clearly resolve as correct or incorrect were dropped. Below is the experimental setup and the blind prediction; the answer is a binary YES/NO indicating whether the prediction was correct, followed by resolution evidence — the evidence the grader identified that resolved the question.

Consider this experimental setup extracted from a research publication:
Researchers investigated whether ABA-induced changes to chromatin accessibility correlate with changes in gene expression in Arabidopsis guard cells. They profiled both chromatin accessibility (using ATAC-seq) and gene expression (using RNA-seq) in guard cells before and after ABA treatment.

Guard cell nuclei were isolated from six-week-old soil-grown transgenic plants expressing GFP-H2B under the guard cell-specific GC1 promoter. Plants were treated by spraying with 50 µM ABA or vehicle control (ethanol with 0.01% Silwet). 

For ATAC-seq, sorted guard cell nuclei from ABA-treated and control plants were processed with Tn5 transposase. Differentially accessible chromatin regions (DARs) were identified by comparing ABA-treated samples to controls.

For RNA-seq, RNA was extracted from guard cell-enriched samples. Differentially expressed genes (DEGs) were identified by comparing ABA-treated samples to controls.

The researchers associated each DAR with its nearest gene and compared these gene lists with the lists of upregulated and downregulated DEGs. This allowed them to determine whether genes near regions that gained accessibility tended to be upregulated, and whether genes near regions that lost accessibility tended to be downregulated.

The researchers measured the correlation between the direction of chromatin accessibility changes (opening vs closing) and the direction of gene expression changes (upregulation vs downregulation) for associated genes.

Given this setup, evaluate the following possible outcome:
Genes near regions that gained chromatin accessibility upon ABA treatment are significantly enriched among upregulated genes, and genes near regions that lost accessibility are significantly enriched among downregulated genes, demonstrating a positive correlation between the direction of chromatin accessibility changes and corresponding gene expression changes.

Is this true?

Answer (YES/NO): YES